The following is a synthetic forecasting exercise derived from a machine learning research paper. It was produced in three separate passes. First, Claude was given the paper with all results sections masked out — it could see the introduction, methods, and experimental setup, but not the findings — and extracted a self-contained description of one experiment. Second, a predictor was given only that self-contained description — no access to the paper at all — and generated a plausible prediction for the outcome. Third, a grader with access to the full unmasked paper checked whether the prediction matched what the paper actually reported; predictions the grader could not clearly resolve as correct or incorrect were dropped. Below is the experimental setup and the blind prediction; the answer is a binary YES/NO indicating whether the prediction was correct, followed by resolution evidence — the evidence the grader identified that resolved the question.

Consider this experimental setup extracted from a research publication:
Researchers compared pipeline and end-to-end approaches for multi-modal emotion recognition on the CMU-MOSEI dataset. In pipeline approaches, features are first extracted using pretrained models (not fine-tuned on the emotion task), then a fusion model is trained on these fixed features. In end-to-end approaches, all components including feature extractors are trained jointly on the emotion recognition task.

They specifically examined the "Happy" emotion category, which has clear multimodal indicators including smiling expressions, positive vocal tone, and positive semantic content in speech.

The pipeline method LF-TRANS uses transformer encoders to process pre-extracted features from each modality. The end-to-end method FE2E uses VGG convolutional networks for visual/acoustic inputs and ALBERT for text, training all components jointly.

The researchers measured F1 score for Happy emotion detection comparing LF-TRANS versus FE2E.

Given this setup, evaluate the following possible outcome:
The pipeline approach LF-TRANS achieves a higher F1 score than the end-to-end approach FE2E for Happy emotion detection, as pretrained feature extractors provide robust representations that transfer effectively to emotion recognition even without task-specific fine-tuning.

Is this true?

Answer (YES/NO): YES